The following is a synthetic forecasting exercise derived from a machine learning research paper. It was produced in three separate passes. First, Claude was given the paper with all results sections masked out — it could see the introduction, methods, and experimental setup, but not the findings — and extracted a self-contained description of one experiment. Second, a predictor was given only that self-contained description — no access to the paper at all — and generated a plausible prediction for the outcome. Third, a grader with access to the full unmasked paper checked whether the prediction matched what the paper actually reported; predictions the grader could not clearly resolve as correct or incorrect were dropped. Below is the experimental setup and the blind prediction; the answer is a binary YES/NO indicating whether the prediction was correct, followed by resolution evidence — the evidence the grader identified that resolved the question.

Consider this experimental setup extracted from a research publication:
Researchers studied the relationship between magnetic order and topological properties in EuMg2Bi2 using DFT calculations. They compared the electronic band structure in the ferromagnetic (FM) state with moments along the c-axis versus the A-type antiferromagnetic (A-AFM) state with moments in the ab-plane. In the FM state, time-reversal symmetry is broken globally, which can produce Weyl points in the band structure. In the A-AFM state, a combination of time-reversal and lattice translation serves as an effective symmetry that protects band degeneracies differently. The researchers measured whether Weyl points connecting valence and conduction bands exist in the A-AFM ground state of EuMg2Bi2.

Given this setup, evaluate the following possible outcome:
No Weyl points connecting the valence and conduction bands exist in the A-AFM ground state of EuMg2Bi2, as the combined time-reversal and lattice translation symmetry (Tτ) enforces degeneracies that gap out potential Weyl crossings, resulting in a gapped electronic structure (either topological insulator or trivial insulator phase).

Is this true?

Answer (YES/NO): YES